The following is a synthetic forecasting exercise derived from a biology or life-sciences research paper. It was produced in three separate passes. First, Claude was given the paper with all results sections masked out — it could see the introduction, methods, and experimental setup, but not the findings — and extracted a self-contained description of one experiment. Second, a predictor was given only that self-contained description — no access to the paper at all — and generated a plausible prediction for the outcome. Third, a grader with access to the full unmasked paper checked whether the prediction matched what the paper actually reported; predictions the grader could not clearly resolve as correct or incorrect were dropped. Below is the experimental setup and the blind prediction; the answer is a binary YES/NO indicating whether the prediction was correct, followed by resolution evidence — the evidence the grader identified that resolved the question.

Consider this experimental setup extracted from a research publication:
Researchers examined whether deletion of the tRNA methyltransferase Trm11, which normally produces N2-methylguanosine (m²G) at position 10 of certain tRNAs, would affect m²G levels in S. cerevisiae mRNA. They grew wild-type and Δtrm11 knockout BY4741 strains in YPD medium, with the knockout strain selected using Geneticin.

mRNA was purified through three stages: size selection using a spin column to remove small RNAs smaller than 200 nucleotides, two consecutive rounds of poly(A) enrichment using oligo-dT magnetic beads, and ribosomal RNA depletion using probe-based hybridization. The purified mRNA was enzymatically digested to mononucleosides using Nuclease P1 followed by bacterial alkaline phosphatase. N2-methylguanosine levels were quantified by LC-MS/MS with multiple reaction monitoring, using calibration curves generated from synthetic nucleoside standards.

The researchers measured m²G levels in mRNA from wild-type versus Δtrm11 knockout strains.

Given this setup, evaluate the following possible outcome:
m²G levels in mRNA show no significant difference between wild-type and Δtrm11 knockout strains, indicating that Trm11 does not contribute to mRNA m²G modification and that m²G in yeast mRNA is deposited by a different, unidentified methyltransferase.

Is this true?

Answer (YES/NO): NO